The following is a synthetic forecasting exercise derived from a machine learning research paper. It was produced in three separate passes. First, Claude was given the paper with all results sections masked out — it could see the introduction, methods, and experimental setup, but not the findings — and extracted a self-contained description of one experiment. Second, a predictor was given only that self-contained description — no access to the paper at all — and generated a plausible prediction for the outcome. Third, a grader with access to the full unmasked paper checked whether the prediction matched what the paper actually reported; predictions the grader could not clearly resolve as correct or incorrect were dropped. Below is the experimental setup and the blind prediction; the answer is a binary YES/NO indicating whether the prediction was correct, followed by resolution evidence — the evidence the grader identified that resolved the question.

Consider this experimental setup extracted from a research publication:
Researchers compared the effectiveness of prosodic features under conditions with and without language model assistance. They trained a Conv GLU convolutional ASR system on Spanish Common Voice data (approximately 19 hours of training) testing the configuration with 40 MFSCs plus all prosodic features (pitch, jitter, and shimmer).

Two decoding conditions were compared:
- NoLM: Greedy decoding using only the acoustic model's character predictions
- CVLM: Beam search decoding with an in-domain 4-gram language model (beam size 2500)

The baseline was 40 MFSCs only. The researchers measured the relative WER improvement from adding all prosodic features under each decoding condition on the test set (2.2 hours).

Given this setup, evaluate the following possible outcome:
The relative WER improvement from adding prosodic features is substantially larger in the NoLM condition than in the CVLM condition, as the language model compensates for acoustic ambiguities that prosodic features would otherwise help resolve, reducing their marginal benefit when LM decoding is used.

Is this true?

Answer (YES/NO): NO